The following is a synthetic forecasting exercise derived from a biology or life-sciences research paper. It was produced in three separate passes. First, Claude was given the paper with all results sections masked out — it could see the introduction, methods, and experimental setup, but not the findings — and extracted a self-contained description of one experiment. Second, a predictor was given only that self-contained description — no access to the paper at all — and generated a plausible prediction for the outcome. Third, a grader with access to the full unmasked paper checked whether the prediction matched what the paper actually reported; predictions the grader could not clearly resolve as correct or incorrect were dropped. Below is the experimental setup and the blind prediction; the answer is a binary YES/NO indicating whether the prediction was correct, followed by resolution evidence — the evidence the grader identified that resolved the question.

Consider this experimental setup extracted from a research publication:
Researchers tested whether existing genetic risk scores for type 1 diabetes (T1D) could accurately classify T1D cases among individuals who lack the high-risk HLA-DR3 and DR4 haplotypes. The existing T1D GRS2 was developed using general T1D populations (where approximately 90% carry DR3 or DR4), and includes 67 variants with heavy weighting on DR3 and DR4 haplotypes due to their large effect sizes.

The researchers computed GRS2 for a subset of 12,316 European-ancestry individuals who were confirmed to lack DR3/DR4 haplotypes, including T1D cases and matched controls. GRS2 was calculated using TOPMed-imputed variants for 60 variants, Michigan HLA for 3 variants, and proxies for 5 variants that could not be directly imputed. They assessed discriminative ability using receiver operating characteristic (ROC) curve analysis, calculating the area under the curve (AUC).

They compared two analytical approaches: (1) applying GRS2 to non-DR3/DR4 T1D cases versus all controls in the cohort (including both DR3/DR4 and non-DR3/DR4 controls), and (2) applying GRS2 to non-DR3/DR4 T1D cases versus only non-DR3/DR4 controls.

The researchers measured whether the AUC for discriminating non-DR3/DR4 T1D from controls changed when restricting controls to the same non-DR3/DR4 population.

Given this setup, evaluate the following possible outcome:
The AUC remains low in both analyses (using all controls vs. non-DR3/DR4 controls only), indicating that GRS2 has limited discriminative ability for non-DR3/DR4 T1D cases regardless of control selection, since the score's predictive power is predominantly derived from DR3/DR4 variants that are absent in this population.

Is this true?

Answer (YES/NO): NO